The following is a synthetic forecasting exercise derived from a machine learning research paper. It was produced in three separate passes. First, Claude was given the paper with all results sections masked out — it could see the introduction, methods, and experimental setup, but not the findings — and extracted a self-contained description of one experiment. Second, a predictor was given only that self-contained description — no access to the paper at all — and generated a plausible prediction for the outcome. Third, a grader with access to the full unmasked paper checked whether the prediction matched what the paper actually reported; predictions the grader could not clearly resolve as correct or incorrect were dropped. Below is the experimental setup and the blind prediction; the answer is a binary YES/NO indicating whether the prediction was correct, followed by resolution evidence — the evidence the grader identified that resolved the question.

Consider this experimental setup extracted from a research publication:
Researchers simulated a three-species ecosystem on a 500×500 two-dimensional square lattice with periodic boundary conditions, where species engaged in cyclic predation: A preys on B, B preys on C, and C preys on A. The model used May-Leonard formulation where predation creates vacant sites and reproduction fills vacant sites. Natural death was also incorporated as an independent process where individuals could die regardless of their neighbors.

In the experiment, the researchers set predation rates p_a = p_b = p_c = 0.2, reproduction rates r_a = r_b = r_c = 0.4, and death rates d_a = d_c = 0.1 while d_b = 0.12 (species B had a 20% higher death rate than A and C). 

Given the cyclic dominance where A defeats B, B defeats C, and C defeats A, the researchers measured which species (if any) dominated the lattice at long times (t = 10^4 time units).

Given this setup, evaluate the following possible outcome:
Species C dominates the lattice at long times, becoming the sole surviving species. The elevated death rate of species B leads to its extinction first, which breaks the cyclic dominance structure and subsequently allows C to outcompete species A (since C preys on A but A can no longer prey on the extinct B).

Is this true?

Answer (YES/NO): NO